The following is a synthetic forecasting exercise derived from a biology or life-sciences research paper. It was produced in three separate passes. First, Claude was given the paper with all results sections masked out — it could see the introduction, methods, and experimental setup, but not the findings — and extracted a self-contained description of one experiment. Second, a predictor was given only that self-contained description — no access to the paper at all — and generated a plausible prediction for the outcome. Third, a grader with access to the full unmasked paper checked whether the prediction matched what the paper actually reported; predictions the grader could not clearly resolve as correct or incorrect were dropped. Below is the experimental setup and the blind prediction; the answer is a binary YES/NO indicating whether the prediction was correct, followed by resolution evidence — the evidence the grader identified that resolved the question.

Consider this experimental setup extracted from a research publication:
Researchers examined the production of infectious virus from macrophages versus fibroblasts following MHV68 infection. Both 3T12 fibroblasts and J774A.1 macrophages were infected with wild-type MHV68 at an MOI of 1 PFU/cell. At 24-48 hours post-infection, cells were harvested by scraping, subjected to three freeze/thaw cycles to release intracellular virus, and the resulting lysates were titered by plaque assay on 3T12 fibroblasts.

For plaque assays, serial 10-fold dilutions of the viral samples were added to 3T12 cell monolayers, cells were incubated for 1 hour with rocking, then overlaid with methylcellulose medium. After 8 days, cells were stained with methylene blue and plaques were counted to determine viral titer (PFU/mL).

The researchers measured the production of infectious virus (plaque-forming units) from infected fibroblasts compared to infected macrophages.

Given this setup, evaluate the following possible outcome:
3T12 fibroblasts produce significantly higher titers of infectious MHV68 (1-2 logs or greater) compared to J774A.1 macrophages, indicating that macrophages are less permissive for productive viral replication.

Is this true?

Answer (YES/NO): YES